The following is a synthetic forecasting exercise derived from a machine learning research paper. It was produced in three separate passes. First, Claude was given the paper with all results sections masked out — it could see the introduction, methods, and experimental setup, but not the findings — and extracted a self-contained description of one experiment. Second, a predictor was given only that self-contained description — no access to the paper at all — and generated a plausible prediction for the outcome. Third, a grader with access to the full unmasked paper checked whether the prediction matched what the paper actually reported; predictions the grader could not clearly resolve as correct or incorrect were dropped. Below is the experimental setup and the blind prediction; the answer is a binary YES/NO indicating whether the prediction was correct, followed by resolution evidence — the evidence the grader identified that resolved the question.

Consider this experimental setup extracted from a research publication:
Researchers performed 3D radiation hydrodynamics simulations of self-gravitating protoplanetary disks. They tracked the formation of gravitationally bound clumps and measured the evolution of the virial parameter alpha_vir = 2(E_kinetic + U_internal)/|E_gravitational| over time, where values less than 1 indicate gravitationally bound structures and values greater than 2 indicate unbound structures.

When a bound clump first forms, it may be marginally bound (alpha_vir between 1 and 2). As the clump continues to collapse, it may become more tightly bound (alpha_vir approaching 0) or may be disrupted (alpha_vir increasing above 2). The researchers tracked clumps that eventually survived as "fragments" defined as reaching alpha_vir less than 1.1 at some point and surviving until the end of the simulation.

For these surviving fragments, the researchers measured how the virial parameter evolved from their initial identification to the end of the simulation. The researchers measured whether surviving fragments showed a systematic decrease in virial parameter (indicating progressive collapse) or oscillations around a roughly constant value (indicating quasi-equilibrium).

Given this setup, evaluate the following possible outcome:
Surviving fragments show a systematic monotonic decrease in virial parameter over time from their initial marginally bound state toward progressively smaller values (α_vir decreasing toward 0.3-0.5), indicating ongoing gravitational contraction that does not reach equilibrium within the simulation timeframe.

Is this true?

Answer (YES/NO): NO